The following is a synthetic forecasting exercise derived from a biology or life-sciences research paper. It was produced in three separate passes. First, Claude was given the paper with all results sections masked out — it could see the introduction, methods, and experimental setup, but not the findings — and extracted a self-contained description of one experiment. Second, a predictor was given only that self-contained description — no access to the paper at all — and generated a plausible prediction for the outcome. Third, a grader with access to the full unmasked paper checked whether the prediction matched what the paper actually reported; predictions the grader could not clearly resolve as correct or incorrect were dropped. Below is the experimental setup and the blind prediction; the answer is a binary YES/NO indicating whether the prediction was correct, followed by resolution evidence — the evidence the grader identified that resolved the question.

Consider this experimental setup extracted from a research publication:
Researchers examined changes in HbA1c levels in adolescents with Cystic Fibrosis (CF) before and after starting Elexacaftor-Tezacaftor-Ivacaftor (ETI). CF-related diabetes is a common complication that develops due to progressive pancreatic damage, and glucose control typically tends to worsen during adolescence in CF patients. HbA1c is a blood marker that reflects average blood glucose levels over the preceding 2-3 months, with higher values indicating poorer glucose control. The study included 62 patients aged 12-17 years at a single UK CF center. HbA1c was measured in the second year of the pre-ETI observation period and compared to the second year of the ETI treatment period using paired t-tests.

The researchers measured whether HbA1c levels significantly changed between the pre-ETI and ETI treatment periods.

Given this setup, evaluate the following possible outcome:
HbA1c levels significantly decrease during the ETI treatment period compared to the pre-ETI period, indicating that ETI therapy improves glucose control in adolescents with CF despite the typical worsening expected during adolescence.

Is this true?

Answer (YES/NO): NO